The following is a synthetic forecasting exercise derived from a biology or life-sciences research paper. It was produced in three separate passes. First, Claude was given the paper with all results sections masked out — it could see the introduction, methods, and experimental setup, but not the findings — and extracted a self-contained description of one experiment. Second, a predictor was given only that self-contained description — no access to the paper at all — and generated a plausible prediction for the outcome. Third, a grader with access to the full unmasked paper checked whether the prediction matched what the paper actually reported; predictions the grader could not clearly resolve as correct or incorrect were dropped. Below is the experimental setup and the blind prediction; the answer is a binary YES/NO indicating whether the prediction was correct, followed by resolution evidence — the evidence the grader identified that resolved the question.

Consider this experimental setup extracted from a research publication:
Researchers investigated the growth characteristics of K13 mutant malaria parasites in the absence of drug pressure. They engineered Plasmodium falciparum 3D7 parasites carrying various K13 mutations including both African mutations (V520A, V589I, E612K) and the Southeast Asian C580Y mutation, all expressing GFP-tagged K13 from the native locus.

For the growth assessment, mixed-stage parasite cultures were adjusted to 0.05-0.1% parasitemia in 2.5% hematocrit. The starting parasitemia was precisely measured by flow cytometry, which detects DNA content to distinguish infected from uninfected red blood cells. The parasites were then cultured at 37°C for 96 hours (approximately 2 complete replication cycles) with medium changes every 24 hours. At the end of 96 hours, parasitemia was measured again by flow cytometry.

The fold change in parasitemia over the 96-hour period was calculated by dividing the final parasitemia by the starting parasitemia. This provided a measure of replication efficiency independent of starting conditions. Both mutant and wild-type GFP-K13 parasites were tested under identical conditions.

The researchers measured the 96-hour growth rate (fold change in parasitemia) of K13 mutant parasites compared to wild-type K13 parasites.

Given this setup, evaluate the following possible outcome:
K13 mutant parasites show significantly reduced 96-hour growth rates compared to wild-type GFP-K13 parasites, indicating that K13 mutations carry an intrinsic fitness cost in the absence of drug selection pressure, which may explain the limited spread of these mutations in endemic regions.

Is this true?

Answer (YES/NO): NO